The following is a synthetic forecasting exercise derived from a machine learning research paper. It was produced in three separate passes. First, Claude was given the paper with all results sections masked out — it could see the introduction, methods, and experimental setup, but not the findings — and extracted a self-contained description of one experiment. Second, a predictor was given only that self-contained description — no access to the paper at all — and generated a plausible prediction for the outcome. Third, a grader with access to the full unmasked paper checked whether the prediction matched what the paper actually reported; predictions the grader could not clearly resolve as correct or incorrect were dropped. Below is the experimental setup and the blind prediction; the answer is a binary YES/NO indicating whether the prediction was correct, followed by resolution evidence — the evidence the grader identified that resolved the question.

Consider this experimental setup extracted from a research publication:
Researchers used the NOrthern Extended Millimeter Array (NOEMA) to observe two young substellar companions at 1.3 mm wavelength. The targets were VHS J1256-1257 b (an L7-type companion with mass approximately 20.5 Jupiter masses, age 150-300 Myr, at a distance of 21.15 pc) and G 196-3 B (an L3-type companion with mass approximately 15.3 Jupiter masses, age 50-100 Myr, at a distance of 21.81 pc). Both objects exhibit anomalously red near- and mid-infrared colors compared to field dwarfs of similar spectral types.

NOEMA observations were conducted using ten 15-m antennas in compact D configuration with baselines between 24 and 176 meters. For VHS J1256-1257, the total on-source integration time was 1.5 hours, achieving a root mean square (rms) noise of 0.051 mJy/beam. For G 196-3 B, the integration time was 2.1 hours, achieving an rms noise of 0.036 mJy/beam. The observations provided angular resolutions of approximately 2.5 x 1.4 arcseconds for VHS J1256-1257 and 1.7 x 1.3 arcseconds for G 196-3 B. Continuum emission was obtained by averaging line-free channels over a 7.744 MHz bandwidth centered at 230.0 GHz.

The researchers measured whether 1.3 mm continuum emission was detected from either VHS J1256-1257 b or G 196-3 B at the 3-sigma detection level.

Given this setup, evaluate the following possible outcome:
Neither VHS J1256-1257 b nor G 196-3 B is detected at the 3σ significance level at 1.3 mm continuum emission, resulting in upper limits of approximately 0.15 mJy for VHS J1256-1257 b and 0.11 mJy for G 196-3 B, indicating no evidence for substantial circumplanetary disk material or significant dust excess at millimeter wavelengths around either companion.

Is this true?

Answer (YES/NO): YES